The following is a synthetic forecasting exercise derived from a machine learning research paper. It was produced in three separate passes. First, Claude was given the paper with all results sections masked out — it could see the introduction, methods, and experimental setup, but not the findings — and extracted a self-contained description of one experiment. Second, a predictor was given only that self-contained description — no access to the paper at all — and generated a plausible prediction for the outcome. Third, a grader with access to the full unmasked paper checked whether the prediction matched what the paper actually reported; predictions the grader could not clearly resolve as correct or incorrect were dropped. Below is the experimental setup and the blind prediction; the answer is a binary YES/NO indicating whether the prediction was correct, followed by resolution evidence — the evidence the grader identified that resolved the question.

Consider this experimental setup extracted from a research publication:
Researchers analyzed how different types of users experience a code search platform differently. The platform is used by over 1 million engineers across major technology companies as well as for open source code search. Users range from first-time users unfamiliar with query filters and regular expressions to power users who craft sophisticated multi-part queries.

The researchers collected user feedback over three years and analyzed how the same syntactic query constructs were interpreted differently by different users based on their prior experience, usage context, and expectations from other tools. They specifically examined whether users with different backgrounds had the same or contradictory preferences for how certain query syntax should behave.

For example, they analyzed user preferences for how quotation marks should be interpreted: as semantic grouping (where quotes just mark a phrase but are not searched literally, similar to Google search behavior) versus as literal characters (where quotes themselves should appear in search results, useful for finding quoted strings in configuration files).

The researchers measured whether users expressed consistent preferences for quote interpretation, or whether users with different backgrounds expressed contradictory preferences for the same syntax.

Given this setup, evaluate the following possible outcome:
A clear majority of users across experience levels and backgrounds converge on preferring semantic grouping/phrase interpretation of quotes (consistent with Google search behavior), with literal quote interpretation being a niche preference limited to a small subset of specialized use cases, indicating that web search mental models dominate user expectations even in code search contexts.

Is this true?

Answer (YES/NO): NO